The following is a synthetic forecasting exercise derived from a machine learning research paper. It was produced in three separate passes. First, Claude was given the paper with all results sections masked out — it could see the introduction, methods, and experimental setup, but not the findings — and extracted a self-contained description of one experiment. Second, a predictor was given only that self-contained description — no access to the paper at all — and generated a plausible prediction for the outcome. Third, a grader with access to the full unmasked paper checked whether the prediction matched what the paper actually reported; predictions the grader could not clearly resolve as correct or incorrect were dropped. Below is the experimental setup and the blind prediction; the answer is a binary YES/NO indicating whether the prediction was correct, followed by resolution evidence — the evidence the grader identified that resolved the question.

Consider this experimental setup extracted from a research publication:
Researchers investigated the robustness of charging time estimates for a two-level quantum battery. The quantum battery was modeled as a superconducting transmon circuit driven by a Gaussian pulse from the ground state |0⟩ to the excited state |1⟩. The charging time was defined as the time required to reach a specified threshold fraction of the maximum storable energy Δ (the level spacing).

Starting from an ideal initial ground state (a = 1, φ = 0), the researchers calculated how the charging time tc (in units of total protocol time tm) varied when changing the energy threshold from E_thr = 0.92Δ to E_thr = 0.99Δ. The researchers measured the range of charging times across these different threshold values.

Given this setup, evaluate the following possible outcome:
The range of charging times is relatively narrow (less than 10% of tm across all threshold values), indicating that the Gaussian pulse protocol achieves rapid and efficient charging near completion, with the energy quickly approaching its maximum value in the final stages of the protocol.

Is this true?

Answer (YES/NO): YES